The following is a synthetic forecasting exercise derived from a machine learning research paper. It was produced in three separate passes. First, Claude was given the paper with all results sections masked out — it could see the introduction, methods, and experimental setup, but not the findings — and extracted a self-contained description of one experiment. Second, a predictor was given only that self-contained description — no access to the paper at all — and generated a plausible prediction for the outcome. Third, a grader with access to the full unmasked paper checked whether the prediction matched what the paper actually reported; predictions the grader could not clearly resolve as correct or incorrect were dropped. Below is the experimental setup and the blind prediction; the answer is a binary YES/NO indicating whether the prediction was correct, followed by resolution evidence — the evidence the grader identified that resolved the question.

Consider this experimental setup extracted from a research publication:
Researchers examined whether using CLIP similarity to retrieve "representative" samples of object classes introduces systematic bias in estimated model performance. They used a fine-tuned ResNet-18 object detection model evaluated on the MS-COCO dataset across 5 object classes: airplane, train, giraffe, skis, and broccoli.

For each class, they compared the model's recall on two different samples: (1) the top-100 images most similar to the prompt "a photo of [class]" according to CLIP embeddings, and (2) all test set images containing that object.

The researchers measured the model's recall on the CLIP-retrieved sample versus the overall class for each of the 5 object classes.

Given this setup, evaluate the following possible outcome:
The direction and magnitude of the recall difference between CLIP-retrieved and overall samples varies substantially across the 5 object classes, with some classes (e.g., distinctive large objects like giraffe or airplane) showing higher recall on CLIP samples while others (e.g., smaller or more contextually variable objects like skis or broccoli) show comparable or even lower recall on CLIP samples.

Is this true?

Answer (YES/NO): NO